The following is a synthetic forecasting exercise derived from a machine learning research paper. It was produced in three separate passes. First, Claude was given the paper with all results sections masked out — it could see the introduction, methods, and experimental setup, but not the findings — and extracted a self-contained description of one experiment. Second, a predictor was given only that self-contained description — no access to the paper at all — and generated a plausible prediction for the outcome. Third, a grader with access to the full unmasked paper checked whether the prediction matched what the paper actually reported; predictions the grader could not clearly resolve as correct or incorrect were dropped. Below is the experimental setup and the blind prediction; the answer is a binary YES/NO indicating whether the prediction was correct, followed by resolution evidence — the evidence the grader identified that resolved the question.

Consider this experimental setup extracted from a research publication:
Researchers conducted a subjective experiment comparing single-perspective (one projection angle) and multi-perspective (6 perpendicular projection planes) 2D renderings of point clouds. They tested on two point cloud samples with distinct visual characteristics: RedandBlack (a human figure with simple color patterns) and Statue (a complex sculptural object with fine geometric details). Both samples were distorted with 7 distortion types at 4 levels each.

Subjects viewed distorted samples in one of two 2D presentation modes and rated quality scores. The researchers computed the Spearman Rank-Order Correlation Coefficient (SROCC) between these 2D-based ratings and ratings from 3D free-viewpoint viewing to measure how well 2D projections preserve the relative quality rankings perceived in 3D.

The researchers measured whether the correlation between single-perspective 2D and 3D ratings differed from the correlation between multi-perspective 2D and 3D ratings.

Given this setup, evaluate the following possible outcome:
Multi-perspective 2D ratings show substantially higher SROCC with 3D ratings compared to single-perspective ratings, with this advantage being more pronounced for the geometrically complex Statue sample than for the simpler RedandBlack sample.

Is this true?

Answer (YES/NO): YES